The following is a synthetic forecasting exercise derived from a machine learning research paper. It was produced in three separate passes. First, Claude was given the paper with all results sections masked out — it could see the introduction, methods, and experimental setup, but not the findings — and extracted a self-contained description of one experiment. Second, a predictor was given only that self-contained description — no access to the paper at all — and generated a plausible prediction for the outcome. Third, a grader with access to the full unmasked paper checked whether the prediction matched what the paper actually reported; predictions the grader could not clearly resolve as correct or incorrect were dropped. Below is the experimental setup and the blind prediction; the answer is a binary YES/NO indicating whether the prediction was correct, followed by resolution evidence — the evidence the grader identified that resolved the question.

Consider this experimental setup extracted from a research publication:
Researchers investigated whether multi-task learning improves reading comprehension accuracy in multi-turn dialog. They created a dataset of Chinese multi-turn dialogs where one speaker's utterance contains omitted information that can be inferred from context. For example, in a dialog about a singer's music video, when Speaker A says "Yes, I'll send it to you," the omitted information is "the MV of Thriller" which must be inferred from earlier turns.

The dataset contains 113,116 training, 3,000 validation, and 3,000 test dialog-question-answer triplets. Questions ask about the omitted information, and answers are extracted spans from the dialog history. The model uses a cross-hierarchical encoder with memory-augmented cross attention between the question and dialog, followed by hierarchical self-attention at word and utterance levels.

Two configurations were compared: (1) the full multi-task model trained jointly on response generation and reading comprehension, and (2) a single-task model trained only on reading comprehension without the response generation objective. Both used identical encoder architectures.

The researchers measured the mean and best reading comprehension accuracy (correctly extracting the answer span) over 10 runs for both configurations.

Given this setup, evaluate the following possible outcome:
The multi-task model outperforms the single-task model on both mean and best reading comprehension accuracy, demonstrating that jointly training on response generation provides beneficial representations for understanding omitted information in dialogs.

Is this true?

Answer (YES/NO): YES